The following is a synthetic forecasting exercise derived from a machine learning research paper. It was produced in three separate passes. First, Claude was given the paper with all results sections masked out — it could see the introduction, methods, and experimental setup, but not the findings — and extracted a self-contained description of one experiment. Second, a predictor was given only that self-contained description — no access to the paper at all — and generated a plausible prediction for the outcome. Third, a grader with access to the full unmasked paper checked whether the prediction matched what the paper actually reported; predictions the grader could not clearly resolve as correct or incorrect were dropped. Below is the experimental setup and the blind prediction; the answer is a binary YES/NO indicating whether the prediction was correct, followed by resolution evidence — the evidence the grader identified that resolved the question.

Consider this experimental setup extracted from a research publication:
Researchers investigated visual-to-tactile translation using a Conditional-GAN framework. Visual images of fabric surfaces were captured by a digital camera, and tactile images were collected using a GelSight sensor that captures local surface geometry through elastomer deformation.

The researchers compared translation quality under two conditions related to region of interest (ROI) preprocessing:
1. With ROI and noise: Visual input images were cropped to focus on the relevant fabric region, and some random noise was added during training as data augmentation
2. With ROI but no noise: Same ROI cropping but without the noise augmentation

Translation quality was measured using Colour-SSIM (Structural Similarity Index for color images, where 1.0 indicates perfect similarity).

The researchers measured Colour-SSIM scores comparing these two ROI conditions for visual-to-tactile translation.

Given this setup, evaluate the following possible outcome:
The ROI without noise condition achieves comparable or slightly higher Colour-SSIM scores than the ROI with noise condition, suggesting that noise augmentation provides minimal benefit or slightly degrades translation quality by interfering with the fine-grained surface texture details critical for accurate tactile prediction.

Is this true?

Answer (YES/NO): NO